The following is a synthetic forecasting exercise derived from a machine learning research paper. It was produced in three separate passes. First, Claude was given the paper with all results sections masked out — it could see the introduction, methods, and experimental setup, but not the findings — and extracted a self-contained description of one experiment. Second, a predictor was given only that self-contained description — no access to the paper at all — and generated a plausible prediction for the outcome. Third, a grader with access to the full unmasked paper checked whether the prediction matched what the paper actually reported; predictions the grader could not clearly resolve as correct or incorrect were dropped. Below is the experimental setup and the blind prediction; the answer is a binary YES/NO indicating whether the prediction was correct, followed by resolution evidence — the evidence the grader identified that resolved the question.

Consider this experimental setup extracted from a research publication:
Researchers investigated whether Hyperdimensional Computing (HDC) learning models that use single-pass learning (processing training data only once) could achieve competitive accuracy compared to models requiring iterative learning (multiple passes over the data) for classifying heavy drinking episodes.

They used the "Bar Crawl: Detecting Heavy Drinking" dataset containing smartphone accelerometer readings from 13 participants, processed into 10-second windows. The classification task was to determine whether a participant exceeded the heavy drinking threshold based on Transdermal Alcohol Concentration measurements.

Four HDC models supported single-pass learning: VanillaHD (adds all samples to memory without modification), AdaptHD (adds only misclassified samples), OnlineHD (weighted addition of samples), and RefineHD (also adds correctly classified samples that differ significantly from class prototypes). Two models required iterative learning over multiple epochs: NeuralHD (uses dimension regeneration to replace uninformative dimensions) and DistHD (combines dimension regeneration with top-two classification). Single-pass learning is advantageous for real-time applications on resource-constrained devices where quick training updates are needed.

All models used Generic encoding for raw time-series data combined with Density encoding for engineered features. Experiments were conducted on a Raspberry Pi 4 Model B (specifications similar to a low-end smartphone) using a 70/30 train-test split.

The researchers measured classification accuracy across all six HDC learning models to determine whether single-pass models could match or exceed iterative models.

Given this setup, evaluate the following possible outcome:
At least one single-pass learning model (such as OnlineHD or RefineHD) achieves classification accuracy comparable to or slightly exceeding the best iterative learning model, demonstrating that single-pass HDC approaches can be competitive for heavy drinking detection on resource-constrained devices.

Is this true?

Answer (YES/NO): YES